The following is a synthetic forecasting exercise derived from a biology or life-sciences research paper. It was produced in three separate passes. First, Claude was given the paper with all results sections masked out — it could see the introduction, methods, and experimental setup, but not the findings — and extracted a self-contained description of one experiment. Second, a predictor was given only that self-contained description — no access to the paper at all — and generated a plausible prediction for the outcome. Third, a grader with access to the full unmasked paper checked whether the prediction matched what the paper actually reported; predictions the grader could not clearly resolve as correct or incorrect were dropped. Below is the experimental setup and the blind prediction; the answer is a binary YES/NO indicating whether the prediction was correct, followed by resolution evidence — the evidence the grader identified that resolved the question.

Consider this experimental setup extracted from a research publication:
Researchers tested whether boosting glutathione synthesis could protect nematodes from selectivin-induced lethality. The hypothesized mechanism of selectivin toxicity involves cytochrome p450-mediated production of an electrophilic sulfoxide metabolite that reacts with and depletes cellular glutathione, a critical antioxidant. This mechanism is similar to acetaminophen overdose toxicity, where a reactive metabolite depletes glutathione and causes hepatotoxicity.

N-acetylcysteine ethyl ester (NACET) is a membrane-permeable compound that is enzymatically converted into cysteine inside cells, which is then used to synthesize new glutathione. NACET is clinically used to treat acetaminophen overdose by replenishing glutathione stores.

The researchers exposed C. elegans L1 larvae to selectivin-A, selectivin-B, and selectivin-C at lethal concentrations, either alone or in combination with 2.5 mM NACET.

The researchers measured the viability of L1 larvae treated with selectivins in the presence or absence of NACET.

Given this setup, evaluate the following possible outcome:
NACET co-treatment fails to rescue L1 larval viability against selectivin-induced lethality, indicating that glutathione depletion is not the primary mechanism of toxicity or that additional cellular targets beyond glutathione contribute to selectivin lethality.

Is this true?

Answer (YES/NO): NO